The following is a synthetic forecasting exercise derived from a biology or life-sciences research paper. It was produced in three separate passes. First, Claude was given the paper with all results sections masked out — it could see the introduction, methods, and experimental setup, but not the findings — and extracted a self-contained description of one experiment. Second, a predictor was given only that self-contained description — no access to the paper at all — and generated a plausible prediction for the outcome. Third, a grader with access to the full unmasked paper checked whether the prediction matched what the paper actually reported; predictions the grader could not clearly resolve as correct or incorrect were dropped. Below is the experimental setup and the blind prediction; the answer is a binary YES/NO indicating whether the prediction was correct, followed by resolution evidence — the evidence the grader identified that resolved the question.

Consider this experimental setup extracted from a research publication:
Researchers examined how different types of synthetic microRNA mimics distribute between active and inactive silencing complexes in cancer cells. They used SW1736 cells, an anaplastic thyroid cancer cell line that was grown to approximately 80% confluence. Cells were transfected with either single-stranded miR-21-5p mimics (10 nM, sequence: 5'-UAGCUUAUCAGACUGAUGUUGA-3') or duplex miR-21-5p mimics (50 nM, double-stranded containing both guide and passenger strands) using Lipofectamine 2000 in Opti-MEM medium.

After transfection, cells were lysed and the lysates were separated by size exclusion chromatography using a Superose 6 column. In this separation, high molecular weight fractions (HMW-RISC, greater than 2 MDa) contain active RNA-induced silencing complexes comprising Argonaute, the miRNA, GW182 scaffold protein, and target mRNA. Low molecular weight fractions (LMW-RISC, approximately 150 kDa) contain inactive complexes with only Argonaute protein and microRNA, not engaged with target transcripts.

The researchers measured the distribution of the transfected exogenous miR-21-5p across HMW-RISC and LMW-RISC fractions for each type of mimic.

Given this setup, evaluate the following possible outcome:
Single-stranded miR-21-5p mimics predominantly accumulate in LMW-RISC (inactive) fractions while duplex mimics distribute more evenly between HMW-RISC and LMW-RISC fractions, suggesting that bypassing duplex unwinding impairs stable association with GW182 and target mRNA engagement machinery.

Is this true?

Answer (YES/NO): NO